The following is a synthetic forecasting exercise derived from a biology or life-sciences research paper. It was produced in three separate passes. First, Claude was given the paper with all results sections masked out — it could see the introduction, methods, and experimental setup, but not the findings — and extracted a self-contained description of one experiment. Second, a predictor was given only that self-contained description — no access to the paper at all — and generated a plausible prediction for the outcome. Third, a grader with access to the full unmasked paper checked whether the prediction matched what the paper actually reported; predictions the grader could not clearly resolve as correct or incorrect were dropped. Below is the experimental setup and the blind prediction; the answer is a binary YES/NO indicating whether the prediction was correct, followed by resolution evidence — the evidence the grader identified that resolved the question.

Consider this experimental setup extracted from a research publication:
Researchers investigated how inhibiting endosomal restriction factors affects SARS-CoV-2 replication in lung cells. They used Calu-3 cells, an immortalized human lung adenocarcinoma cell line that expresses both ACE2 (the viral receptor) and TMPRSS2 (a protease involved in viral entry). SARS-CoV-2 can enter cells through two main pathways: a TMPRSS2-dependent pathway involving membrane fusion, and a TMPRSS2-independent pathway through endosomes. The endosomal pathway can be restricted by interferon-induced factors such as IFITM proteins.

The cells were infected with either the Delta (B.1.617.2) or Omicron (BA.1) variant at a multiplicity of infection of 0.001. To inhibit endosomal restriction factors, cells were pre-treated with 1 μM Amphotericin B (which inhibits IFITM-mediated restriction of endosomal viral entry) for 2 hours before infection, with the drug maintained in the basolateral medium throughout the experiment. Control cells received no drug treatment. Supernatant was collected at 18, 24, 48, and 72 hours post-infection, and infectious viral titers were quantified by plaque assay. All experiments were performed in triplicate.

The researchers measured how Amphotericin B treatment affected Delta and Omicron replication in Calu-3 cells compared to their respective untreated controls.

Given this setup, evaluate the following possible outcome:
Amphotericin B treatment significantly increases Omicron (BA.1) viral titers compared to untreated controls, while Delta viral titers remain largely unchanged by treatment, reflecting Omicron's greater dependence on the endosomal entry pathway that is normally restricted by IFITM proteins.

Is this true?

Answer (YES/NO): YES